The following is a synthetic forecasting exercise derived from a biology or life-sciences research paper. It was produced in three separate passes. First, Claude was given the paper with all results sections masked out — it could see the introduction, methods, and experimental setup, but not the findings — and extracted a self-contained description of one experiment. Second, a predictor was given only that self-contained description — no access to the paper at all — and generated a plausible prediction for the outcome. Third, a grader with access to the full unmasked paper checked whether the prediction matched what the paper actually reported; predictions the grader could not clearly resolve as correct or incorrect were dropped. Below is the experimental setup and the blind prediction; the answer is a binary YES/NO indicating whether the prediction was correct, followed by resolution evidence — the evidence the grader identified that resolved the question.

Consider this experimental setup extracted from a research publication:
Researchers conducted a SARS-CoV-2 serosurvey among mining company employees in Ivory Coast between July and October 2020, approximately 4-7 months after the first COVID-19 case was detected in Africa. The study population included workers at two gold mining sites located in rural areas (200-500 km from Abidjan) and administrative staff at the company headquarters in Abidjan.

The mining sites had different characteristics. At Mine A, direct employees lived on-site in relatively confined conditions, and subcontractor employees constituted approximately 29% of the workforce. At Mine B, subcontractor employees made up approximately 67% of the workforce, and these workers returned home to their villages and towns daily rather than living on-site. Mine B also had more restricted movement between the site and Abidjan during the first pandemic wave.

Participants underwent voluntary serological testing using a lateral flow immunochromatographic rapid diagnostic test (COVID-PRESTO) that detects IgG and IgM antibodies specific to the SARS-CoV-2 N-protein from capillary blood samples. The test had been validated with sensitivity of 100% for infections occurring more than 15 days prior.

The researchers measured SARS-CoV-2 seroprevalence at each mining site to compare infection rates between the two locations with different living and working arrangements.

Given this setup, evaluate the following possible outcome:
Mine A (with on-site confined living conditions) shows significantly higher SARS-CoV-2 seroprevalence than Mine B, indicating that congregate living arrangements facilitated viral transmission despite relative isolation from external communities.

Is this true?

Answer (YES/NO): YES